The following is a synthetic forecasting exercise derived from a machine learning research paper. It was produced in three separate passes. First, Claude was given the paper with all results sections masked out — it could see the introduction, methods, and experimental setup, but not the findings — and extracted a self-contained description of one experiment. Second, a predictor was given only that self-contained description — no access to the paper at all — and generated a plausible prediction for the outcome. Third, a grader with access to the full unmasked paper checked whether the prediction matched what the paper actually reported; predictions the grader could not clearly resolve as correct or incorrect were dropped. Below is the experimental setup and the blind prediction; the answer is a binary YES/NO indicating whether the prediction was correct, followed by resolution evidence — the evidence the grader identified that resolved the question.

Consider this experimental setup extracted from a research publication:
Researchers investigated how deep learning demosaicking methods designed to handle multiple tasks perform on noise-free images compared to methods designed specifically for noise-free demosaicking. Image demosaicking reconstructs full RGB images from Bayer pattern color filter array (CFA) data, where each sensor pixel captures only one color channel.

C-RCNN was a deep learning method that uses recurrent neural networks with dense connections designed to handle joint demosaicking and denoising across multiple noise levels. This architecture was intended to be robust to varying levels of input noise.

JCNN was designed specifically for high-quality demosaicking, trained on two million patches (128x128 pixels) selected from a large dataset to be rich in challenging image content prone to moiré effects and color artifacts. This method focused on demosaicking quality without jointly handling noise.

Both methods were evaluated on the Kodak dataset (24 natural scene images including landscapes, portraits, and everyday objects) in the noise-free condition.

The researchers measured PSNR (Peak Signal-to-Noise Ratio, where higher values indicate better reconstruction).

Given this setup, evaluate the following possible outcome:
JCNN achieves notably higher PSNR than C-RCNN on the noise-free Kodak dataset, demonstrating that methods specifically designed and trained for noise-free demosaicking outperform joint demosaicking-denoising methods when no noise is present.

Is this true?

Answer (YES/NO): YES